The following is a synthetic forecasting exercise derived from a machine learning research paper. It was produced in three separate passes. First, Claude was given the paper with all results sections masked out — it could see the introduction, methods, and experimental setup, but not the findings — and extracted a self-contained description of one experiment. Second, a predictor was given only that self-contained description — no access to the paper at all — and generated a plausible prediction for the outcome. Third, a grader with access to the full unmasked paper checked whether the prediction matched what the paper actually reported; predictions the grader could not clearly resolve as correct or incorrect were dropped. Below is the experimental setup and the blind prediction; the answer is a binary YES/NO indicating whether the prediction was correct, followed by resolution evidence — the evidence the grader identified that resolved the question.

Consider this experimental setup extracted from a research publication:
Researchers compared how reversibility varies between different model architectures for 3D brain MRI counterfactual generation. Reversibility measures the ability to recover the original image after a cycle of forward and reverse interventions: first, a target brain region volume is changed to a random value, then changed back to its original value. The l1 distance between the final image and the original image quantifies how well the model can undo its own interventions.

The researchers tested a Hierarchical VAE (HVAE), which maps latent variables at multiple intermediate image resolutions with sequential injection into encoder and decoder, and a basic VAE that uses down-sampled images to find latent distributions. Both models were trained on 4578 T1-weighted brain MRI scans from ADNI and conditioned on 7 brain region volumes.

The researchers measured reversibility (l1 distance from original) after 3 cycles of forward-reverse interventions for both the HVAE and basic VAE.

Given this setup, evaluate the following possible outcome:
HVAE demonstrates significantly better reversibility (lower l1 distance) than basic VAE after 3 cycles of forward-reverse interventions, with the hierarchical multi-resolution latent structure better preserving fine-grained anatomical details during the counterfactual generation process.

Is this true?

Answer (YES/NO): YES